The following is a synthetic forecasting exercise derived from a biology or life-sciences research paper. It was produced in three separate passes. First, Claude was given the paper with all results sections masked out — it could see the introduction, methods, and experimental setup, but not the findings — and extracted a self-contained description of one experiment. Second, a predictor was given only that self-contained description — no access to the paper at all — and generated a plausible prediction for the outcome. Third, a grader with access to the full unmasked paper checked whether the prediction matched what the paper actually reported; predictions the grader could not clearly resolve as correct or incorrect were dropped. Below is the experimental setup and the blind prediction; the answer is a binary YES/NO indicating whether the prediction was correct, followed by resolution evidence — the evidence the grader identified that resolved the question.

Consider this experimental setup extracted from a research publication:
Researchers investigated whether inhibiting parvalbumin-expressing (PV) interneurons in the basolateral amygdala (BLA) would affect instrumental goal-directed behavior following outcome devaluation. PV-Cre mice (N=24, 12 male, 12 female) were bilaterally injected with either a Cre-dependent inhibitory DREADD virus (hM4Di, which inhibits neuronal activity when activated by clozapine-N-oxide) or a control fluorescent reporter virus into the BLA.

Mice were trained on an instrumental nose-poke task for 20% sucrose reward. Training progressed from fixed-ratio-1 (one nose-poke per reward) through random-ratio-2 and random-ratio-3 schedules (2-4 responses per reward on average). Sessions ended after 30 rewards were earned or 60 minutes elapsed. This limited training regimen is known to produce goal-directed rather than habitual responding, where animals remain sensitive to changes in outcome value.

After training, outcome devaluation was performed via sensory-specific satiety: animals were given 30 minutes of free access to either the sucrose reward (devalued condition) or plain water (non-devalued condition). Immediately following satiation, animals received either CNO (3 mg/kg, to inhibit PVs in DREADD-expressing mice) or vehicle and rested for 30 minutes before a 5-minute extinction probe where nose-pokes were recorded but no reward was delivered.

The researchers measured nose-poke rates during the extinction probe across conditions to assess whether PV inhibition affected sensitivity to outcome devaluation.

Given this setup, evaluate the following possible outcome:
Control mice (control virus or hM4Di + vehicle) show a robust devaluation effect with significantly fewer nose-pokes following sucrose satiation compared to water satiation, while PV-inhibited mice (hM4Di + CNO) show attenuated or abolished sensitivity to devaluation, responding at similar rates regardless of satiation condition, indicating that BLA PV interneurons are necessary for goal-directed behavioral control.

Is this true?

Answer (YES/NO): YES